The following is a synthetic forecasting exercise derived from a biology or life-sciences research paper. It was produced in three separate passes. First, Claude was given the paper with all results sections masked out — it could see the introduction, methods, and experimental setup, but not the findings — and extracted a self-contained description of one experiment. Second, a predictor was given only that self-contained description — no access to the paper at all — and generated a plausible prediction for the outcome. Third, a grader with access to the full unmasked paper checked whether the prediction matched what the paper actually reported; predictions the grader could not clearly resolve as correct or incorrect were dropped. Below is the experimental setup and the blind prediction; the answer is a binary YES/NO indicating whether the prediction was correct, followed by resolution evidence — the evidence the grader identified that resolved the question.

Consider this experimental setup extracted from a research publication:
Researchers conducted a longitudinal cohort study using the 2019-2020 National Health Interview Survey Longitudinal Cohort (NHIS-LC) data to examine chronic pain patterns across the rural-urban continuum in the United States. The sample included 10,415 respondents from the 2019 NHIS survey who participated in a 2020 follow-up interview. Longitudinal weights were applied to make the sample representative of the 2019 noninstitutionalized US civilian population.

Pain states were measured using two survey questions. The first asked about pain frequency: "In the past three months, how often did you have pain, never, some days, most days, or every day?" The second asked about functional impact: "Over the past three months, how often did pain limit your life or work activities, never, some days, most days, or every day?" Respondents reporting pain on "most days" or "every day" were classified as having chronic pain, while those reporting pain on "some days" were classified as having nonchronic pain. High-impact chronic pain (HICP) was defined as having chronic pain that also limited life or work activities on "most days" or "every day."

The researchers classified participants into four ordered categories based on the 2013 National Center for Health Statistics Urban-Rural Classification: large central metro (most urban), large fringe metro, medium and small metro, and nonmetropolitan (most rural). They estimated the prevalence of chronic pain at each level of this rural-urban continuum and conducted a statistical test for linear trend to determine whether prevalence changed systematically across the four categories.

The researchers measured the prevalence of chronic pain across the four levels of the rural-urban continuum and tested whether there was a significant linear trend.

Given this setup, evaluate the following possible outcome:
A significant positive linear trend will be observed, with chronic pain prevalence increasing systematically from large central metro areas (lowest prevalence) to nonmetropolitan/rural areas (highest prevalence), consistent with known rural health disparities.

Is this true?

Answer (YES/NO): YES